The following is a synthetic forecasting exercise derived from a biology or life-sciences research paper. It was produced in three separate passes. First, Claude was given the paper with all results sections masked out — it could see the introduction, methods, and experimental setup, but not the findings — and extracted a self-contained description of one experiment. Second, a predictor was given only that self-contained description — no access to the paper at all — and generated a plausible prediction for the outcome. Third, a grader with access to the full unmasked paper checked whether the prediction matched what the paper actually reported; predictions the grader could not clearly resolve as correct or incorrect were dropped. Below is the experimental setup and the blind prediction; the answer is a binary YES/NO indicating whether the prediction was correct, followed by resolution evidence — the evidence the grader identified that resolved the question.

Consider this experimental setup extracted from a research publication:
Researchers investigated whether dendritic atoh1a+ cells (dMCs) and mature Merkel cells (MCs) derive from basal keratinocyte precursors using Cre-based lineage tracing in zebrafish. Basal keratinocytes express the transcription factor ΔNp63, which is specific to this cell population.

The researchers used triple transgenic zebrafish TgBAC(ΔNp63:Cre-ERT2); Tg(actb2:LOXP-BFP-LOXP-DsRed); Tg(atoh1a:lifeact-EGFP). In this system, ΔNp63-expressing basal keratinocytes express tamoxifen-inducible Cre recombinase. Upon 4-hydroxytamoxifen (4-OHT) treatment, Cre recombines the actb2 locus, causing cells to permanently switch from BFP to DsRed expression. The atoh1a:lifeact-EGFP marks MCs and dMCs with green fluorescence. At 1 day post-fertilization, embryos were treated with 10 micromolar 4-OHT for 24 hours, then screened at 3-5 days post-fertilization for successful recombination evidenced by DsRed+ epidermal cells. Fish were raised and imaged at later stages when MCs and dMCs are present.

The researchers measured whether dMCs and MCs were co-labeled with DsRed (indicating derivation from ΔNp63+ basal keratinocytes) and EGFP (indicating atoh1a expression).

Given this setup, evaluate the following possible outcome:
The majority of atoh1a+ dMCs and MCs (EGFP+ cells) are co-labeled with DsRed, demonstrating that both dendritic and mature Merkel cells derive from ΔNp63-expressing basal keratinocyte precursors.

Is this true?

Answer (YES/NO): NO